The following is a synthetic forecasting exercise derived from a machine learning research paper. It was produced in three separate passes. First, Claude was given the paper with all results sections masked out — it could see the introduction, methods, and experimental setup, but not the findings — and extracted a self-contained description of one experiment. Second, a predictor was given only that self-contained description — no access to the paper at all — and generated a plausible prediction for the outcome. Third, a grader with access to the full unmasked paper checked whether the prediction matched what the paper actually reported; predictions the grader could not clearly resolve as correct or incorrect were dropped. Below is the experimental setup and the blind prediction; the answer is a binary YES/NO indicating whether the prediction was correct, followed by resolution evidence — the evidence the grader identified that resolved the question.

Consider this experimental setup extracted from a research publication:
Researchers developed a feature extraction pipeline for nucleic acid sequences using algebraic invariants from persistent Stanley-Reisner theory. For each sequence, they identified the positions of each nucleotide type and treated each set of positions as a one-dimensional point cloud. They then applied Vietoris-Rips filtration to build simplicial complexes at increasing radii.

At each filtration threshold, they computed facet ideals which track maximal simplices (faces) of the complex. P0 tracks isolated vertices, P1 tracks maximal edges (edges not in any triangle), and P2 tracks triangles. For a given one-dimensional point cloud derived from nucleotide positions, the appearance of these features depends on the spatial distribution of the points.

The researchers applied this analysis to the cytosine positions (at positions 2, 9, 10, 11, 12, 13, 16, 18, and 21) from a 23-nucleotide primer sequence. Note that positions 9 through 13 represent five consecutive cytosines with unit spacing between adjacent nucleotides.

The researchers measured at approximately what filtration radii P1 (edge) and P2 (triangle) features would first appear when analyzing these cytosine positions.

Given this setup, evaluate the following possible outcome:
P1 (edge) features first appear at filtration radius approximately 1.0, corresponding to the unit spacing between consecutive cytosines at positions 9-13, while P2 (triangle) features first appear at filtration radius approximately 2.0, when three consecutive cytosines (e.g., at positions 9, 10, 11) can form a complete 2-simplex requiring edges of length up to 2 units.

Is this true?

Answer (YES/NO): YES